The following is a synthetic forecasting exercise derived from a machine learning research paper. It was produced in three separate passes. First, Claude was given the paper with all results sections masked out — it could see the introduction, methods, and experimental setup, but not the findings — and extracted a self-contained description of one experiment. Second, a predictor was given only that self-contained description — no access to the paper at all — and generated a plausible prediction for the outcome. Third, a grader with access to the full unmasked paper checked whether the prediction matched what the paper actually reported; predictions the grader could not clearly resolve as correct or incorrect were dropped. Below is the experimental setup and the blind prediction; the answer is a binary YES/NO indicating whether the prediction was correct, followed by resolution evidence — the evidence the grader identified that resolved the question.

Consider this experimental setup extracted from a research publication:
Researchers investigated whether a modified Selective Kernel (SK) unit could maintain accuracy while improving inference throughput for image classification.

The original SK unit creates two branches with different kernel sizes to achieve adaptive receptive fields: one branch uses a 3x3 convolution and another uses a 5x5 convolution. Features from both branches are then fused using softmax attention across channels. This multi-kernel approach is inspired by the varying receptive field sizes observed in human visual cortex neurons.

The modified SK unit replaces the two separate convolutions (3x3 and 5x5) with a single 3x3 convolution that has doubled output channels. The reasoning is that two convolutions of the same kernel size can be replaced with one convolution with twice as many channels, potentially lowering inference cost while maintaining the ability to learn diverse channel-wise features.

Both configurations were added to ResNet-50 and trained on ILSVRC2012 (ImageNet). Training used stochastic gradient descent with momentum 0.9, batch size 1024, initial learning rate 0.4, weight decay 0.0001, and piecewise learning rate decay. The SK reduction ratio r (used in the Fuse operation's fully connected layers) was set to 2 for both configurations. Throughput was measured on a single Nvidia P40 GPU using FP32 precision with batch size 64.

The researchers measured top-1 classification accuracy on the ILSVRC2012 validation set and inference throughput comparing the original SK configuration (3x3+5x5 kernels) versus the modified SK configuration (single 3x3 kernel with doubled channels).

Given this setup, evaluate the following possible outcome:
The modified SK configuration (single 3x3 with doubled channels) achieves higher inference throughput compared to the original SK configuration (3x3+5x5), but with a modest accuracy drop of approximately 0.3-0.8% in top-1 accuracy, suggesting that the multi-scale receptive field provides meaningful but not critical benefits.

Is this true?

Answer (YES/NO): NO